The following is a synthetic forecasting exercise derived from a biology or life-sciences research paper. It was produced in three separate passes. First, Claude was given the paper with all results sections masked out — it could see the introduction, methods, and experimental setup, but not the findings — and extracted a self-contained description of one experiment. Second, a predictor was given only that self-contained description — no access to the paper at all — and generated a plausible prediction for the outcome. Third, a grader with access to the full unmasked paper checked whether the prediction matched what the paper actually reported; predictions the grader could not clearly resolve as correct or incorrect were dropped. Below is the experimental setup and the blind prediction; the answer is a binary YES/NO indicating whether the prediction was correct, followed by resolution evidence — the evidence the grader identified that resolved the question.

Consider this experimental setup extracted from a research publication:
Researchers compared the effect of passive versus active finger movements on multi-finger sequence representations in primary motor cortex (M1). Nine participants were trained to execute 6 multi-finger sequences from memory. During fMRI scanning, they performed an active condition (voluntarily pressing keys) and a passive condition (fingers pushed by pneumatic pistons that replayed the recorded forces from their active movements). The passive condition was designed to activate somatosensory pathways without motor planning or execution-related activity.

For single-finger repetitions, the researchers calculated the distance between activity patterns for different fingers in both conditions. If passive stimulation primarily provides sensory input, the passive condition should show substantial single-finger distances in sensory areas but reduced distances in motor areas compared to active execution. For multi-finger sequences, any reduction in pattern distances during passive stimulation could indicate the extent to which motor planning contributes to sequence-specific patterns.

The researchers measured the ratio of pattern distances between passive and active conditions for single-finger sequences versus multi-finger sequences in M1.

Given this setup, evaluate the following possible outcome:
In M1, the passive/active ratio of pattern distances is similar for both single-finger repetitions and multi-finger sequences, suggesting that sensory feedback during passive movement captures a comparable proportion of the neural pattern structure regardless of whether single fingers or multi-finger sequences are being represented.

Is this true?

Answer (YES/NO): NO